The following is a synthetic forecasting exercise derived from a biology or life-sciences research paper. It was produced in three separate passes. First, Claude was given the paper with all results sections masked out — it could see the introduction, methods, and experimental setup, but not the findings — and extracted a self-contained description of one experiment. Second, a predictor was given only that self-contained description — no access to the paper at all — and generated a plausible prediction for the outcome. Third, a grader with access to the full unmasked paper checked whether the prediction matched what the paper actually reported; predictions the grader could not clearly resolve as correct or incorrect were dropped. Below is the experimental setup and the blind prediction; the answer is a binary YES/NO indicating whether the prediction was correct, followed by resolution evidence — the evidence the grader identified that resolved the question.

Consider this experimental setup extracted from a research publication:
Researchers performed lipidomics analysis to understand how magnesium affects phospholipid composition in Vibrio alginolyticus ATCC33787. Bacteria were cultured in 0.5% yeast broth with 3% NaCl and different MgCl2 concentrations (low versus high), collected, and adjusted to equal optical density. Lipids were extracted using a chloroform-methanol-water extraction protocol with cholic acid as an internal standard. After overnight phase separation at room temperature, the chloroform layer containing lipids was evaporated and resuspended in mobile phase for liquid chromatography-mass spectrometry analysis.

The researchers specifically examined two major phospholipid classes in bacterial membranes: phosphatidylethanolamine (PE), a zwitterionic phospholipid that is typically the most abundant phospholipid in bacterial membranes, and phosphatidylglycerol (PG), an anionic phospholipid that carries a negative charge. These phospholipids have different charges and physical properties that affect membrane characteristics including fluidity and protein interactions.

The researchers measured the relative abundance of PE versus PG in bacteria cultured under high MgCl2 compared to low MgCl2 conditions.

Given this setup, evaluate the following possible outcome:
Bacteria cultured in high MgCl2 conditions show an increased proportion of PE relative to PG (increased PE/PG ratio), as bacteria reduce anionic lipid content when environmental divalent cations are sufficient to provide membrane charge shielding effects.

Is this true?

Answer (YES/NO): NO